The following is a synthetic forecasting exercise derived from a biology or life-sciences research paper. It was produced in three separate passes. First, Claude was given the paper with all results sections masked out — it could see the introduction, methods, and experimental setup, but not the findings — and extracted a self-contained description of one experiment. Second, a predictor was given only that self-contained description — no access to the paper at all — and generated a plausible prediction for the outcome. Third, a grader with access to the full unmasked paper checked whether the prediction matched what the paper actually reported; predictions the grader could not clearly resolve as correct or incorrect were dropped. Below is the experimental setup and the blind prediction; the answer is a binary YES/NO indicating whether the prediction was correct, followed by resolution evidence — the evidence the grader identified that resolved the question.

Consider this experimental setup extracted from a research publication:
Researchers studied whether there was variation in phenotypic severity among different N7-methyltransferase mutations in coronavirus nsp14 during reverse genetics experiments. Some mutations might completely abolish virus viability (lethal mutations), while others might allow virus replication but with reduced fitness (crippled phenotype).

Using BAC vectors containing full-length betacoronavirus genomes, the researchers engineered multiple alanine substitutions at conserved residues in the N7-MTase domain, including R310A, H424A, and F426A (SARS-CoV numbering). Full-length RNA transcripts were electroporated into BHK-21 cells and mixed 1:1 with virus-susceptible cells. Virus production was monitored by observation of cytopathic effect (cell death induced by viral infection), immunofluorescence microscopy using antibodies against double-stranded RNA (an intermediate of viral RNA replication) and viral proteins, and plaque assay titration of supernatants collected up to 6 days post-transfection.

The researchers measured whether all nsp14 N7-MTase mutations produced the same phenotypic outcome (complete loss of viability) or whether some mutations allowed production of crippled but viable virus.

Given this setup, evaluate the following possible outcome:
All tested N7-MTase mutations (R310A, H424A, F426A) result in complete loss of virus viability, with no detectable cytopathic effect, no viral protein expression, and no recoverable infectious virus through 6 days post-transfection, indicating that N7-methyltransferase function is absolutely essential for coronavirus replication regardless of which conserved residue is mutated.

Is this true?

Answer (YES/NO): NO